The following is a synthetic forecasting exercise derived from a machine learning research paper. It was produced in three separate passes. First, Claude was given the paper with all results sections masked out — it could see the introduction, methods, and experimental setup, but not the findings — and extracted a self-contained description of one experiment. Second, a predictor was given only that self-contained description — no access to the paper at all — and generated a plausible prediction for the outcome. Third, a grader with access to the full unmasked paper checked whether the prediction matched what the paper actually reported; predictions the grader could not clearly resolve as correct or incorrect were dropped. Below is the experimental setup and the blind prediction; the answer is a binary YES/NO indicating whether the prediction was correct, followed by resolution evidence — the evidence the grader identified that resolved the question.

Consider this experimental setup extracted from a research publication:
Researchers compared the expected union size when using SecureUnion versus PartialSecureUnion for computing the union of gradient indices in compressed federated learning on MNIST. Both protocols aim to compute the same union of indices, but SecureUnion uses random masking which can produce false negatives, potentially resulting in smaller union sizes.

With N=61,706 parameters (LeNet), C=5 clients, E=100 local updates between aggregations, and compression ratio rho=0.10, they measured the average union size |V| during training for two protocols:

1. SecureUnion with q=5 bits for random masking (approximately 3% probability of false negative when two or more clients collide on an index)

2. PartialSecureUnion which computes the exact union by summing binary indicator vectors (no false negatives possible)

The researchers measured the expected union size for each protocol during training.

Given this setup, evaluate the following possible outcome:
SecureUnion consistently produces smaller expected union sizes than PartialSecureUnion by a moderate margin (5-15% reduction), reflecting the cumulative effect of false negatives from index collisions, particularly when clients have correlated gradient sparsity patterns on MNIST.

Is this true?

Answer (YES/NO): NO